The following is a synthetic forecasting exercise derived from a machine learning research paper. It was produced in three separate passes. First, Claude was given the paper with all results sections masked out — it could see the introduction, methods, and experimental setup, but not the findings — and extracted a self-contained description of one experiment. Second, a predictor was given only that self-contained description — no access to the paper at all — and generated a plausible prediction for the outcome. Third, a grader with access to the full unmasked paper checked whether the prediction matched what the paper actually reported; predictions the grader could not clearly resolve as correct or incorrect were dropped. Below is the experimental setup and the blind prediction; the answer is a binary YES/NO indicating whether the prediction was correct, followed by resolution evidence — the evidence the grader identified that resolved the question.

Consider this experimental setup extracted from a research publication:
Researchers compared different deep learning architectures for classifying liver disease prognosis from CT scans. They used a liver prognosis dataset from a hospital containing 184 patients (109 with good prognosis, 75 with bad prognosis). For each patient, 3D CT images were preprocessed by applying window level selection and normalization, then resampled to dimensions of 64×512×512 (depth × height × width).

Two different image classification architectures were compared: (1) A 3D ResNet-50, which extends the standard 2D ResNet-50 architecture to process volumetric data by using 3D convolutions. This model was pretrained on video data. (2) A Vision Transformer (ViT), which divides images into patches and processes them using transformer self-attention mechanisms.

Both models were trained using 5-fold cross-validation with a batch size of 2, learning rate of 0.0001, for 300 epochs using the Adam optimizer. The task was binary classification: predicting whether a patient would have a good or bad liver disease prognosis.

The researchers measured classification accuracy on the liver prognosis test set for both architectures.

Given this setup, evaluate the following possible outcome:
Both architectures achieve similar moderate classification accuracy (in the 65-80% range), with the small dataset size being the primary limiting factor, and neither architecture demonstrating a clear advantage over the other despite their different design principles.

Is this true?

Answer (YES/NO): NO